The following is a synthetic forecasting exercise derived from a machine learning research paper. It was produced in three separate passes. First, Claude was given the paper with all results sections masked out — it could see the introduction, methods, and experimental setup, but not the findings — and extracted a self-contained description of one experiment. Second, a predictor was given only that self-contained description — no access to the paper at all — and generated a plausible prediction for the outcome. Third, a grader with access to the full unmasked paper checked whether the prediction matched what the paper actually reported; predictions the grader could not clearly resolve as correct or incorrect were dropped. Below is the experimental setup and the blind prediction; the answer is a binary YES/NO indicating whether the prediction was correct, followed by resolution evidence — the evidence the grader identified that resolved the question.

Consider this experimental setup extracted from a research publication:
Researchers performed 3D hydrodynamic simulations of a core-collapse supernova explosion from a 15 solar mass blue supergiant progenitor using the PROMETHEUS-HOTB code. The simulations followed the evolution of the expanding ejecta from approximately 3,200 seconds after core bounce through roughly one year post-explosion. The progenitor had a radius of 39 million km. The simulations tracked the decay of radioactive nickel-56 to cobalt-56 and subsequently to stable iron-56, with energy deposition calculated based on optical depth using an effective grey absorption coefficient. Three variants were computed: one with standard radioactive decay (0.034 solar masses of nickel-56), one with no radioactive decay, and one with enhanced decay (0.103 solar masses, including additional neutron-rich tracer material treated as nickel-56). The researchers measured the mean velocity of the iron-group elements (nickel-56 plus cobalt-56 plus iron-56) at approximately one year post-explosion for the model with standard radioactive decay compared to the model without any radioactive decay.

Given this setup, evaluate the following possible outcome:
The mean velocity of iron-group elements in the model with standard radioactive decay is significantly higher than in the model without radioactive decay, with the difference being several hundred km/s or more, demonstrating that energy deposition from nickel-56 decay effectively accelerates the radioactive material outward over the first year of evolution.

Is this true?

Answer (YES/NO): NO